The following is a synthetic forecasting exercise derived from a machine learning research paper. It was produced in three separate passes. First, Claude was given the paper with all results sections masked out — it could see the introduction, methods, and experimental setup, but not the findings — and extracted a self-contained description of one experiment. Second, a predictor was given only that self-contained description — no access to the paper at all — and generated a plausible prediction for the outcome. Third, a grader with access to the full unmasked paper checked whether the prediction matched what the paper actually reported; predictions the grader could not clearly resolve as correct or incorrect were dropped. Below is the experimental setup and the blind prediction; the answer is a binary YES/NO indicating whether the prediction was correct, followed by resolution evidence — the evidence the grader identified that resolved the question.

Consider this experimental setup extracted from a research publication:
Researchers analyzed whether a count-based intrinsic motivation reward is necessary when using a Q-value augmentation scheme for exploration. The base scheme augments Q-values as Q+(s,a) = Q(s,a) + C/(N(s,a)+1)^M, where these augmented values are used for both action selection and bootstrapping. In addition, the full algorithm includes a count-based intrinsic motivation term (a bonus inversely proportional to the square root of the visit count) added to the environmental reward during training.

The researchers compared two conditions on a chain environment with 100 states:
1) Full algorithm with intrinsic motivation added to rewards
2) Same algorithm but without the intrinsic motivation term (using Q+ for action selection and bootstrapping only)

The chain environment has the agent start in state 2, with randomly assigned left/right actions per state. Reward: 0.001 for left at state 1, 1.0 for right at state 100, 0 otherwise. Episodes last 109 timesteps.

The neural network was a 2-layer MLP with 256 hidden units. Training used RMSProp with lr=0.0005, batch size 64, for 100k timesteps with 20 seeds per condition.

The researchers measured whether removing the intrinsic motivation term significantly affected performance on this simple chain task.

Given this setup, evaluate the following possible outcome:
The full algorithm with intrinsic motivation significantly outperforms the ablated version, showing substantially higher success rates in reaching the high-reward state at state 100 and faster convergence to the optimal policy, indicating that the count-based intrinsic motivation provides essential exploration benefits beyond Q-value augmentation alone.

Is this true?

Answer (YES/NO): NO